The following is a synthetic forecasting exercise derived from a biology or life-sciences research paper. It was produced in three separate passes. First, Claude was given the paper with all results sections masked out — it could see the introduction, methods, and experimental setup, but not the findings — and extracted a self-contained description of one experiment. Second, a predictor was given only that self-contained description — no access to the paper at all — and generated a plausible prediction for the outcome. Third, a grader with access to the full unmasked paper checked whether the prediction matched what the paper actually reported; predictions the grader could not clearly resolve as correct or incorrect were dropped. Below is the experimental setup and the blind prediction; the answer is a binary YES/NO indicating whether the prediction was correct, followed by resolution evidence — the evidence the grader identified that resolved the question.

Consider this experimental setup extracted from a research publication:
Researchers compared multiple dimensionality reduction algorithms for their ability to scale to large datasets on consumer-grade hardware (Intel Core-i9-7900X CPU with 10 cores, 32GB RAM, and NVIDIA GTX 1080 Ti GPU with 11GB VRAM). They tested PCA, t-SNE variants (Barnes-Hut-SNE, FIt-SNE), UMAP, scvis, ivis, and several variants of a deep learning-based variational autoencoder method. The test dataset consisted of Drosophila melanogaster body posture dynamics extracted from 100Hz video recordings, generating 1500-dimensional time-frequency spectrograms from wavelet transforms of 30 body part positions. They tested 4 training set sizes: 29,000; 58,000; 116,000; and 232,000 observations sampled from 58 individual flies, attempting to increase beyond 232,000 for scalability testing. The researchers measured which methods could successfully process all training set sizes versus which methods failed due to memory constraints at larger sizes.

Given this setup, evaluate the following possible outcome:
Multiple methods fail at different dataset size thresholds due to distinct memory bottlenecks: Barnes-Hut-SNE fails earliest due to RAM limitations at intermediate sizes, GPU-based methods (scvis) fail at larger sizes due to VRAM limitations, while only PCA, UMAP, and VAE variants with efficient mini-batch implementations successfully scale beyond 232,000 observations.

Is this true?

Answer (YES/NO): NO